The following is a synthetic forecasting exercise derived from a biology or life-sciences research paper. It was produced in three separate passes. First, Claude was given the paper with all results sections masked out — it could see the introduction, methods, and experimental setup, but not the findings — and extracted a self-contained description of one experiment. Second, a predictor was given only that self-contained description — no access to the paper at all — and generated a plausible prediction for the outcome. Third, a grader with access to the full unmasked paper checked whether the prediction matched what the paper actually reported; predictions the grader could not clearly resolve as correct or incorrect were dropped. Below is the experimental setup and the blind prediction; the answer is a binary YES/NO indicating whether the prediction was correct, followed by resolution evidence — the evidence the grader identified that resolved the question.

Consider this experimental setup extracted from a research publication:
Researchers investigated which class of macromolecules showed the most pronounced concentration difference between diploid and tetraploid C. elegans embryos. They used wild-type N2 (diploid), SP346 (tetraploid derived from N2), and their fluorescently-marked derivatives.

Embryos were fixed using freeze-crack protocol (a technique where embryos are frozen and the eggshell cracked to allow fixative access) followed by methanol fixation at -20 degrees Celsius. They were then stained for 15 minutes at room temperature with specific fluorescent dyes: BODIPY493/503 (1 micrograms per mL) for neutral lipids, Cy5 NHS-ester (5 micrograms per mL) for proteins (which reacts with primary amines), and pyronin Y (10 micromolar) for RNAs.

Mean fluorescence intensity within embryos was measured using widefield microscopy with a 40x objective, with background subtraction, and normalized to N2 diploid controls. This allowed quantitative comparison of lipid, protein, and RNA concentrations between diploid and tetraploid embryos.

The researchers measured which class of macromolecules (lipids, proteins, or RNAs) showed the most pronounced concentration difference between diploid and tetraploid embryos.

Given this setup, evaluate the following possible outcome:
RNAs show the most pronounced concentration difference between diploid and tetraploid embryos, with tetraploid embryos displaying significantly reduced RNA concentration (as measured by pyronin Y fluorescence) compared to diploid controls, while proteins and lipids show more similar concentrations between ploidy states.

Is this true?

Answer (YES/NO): NO